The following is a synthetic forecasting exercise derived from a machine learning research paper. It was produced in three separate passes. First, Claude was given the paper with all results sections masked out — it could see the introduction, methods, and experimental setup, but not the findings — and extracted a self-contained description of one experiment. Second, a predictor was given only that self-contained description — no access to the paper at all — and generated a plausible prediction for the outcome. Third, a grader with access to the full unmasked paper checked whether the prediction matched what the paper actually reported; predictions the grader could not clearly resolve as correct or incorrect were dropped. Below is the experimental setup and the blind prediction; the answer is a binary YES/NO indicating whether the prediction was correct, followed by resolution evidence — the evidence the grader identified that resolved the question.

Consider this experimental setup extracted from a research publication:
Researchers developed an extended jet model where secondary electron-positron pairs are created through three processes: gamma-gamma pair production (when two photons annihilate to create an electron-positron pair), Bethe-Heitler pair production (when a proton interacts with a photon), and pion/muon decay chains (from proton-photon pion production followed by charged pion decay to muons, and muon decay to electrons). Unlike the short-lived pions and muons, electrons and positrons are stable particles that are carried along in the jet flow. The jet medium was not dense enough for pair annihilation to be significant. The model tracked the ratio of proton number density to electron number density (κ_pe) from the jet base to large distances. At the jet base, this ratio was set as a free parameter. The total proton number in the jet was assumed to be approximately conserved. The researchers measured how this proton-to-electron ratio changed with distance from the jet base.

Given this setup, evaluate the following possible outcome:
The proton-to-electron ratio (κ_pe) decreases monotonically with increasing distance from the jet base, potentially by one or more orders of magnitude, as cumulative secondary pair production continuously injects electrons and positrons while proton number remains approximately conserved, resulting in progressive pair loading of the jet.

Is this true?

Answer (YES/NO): NO